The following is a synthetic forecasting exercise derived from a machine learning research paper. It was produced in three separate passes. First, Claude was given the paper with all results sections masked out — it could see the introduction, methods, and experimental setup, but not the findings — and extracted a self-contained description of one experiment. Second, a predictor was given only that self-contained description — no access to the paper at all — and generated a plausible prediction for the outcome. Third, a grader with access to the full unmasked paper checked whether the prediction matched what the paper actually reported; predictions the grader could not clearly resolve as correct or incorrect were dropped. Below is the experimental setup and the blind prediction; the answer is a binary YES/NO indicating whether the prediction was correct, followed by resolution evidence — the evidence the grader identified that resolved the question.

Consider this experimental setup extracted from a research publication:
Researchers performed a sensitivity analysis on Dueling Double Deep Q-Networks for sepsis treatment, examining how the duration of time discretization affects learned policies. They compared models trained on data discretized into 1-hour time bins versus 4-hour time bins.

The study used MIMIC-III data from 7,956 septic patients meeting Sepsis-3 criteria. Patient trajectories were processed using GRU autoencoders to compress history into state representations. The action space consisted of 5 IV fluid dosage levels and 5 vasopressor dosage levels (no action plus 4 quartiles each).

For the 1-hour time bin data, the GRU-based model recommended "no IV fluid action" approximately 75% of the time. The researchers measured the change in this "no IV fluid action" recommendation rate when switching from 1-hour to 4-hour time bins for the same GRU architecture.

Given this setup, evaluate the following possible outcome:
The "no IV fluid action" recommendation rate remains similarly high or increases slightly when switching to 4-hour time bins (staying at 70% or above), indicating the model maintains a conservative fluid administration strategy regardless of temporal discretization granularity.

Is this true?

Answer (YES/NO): NO